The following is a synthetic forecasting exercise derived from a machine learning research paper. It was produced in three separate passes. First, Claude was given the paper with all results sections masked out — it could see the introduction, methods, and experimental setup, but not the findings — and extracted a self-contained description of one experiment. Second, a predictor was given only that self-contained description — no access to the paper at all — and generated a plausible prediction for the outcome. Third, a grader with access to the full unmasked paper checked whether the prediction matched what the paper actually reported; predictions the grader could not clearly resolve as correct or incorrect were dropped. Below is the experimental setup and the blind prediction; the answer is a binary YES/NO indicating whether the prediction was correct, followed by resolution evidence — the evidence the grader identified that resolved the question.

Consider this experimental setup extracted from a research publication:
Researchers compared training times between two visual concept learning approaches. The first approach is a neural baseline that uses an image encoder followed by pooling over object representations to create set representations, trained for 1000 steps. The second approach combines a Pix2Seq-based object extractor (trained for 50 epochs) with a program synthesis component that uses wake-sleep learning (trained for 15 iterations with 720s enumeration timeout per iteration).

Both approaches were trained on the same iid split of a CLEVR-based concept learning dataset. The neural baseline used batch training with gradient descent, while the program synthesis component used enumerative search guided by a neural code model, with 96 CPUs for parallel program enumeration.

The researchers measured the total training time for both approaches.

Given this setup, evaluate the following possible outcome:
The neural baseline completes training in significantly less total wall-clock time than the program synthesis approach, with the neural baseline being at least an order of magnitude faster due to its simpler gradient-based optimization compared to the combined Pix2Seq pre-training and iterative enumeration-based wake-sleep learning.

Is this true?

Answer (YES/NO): YES